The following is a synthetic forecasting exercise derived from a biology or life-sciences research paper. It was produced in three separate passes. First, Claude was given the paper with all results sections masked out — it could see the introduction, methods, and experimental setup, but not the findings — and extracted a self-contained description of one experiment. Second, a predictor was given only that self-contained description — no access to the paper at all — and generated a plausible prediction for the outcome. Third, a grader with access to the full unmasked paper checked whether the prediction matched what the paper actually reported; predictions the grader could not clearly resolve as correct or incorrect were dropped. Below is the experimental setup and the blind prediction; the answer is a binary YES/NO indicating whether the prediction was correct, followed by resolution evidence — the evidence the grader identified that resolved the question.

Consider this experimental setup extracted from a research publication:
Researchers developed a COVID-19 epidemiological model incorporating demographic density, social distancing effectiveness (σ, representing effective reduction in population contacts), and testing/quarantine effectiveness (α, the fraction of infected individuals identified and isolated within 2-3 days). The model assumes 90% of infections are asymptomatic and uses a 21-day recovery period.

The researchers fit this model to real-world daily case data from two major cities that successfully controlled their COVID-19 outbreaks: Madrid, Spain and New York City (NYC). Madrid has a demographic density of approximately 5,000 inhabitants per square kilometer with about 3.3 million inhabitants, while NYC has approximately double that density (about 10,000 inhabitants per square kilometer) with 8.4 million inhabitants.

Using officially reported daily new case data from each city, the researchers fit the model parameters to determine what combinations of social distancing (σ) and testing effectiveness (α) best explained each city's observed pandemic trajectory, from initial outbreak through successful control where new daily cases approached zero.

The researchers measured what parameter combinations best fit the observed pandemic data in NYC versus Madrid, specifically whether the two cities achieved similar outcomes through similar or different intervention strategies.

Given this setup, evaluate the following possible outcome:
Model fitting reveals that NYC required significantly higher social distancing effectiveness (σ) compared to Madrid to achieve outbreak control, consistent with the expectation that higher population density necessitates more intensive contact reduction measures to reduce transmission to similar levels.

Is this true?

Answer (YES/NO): NO